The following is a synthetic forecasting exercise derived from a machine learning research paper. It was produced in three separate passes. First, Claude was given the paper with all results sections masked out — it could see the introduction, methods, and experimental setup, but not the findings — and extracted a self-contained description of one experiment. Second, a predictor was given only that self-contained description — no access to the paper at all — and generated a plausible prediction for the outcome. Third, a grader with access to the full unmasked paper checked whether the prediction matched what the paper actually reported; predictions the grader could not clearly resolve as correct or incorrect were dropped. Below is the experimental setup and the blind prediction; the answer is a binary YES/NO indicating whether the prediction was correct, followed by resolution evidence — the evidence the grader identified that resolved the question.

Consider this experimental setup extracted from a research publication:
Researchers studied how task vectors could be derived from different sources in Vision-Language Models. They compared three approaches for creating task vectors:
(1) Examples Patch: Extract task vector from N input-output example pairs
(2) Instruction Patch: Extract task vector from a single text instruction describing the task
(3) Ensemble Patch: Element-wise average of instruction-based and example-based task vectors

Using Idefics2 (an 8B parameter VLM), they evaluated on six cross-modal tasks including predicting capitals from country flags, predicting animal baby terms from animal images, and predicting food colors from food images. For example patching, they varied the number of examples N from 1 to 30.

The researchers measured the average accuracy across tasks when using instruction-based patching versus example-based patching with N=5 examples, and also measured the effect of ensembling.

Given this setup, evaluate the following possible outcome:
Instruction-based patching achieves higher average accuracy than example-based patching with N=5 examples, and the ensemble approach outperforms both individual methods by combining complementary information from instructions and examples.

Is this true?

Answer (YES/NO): NO